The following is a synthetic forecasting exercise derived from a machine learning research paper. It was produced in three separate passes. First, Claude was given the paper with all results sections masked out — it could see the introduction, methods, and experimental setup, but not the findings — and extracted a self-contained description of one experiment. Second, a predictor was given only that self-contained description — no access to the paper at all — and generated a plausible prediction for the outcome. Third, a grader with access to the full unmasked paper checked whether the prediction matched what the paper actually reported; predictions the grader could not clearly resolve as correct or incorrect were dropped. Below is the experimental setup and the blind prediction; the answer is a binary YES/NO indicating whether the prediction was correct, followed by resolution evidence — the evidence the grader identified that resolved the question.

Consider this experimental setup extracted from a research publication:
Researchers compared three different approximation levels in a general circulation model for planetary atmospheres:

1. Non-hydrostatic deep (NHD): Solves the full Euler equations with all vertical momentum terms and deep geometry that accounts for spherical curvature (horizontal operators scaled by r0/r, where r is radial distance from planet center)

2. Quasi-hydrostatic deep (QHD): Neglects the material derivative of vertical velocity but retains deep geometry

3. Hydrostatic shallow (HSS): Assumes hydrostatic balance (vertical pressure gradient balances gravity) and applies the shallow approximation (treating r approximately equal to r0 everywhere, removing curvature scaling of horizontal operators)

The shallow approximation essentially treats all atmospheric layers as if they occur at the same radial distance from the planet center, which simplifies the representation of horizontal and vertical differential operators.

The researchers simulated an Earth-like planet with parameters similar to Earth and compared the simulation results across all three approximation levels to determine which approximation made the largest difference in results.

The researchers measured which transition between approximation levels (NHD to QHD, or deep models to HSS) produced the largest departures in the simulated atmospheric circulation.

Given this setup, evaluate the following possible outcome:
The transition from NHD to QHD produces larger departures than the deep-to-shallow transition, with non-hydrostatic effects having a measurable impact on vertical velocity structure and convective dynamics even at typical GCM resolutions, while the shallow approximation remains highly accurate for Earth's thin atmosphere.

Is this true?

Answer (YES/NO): NO